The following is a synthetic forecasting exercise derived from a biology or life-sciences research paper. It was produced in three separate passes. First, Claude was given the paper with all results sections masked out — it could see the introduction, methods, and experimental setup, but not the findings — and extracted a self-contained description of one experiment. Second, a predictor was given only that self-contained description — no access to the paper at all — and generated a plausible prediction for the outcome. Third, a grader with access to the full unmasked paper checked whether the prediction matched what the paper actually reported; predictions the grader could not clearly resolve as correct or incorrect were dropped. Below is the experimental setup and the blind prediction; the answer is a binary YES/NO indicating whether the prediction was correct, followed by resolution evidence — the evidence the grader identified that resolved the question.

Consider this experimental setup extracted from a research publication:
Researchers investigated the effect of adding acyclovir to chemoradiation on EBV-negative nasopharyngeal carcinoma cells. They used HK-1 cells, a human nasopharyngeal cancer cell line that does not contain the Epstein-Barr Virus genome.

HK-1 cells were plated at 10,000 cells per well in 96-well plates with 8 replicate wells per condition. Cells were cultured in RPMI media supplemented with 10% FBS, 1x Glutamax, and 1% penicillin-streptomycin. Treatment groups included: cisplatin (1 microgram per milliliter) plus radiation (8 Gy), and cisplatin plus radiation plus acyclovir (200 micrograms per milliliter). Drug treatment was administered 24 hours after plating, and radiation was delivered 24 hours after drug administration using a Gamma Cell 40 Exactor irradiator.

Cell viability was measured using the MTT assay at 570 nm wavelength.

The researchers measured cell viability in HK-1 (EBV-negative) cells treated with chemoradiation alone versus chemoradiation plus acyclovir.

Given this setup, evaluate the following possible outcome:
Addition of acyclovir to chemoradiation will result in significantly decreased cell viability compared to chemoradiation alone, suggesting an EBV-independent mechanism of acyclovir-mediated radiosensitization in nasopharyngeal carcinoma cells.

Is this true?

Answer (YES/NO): NO